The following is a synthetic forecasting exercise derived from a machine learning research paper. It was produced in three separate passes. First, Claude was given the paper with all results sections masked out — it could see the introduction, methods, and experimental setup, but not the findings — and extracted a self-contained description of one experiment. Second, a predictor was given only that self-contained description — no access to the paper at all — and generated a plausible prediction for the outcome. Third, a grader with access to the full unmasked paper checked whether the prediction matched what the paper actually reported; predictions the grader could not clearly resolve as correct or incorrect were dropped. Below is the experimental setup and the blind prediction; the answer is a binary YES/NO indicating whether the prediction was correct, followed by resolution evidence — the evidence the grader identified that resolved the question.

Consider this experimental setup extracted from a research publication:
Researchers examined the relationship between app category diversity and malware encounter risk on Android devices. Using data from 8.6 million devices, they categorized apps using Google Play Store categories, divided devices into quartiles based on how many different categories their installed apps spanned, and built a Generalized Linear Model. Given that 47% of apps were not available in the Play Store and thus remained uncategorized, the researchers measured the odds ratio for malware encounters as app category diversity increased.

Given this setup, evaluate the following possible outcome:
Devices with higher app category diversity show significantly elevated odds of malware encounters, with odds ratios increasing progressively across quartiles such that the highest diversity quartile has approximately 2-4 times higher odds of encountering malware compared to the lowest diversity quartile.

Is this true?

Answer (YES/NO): NO